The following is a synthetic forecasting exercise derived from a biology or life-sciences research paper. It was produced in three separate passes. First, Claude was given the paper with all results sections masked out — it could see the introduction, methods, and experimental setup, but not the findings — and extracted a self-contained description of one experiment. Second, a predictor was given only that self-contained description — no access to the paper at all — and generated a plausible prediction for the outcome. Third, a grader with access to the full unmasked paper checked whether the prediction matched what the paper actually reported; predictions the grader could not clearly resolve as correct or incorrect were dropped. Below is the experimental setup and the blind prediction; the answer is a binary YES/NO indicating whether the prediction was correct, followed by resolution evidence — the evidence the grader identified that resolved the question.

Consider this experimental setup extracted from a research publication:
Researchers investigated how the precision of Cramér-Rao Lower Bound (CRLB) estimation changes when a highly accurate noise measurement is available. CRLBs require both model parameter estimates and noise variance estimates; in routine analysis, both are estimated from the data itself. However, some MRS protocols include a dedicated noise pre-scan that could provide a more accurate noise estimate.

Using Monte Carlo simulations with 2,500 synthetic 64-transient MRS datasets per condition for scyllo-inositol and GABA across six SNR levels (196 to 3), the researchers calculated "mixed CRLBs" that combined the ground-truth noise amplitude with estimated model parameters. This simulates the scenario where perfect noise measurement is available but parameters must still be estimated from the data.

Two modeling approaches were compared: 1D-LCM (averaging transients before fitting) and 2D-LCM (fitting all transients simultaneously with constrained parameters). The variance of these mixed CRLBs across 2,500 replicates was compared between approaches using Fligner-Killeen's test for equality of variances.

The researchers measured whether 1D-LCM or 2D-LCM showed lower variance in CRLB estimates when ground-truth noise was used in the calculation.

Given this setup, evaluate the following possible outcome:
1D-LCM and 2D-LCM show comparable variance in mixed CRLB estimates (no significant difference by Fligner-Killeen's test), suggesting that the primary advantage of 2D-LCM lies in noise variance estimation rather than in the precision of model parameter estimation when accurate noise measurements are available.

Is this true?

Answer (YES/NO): NO